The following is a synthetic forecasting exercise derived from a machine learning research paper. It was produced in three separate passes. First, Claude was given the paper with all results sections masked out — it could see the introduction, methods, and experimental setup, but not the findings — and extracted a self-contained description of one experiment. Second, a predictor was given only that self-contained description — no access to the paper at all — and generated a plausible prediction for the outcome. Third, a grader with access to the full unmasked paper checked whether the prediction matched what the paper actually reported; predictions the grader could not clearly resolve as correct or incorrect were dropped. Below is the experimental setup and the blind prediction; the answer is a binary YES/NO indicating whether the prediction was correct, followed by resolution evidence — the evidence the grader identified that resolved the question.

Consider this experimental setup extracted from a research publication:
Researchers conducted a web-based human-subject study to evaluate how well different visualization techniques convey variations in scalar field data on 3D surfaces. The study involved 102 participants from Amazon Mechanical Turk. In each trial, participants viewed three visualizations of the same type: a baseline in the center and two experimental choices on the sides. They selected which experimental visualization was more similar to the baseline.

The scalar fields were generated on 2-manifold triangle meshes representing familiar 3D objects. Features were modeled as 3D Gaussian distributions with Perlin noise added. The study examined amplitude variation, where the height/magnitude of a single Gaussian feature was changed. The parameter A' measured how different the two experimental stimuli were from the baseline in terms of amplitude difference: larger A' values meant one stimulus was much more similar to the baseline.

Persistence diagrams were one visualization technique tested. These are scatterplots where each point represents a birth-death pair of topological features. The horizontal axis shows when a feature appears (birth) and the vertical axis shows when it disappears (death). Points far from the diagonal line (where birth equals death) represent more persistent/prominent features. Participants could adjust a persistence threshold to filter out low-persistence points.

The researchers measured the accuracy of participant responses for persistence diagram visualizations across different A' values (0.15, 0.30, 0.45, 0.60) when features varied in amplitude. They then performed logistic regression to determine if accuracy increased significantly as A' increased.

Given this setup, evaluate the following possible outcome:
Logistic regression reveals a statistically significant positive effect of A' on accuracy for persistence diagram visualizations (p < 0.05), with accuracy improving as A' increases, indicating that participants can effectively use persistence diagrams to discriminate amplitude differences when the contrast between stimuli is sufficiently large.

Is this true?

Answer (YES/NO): YES